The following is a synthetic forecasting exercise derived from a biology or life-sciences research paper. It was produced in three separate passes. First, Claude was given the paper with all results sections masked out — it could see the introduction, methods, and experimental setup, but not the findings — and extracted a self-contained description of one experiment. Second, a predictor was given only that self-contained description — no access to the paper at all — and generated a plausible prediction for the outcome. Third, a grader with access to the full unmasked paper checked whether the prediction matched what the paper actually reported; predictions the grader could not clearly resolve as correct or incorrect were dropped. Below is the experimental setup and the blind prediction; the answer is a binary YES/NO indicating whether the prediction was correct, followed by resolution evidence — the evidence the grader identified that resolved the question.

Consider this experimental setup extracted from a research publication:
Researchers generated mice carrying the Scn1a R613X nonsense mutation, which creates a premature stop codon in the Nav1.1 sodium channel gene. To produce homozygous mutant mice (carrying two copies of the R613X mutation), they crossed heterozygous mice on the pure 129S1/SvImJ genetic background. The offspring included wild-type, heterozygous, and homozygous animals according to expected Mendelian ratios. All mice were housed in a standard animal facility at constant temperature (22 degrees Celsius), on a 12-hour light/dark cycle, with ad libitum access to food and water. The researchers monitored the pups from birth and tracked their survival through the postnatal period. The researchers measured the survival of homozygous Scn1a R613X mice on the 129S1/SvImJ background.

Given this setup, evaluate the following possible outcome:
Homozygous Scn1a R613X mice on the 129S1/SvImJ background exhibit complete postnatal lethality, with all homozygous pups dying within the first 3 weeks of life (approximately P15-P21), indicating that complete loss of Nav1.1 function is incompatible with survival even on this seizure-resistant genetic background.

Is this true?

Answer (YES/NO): NO